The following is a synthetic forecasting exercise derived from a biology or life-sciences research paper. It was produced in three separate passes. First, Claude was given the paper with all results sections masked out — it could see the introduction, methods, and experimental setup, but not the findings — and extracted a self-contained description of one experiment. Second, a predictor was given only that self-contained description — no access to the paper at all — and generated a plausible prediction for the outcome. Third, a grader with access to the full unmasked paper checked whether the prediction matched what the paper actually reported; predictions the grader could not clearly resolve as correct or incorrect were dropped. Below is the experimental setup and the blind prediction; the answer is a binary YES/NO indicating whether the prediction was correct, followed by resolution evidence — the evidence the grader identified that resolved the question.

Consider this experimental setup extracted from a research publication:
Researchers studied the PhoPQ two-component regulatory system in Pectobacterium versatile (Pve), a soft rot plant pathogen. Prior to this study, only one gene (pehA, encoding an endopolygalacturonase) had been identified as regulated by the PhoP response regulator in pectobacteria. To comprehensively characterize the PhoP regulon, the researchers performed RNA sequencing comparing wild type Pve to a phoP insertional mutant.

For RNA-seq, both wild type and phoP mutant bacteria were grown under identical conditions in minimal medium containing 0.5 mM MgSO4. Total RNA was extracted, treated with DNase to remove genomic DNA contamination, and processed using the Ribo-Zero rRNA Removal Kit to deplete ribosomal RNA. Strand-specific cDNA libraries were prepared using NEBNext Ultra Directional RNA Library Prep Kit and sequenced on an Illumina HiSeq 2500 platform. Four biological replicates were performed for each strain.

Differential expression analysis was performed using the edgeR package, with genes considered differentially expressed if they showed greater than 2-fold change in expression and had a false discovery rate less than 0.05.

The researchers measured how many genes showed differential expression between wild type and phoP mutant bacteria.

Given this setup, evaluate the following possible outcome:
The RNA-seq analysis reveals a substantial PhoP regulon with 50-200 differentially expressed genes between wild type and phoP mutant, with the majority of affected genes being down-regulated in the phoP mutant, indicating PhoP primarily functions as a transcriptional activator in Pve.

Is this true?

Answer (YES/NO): YES